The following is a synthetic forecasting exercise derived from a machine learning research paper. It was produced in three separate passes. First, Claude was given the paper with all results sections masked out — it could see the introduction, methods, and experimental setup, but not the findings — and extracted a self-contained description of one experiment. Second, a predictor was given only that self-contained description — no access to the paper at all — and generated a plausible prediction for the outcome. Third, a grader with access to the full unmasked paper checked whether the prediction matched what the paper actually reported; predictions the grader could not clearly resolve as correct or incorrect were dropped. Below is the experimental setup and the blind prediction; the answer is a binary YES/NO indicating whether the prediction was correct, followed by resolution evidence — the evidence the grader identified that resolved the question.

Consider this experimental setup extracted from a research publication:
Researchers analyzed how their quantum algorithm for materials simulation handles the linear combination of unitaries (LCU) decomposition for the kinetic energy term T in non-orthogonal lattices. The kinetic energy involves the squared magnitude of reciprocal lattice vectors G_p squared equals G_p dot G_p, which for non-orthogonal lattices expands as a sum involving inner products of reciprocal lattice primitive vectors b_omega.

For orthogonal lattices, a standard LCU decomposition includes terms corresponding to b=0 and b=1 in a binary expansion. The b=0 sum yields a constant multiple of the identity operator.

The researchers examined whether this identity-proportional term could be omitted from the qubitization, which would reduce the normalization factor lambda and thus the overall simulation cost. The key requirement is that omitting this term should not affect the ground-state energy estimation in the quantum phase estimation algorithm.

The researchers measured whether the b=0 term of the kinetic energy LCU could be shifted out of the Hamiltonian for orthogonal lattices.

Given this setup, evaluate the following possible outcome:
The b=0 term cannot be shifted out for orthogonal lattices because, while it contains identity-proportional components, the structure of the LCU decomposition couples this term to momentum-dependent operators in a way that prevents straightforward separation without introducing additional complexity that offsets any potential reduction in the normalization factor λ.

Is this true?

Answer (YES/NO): NO